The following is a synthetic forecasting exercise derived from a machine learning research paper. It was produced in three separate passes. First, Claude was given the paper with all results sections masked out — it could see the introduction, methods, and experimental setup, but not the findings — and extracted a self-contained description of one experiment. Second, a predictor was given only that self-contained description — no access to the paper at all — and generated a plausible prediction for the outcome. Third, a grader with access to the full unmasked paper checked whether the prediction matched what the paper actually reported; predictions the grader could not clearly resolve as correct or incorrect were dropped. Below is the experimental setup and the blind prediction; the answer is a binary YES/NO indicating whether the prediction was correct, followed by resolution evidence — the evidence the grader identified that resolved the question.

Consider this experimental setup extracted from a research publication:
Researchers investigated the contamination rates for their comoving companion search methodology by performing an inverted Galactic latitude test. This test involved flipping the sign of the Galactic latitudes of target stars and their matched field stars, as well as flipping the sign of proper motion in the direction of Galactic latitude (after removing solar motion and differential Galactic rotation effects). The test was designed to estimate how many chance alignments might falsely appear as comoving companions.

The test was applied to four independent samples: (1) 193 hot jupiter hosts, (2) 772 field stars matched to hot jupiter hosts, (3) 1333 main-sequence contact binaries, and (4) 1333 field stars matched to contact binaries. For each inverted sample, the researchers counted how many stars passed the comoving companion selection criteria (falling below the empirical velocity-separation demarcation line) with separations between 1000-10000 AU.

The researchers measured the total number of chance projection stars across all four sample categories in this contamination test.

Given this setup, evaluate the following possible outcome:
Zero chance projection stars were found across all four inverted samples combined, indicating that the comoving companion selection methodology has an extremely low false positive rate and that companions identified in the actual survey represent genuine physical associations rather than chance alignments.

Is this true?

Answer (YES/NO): NO